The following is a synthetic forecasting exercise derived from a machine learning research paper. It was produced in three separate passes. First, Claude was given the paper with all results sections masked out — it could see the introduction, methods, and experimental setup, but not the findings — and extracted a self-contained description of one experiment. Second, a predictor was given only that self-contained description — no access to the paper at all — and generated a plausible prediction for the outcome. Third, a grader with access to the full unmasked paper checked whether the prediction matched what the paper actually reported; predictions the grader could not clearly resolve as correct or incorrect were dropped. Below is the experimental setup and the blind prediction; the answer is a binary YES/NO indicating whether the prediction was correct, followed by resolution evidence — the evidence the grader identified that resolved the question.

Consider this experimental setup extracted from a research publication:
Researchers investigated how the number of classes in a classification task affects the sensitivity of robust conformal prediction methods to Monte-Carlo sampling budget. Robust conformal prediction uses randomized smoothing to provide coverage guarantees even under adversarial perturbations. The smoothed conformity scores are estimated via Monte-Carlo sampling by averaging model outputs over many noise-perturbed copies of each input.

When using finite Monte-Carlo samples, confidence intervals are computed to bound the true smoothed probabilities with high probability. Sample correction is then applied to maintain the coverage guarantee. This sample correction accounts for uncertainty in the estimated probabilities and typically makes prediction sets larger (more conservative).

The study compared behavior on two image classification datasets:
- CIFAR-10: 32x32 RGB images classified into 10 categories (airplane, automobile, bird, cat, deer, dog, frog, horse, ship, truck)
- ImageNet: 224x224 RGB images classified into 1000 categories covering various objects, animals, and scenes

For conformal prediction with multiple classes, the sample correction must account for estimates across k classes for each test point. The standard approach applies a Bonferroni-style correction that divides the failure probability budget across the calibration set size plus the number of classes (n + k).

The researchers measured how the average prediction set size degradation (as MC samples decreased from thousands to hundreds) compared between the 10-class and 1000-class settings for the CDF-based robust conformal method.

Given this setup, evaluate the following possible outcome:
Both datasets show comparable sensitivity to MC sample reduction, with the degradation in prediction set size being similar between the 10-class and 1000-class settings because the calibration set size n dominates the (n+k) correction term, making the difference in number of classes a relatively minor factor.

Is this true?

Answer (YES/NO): NO